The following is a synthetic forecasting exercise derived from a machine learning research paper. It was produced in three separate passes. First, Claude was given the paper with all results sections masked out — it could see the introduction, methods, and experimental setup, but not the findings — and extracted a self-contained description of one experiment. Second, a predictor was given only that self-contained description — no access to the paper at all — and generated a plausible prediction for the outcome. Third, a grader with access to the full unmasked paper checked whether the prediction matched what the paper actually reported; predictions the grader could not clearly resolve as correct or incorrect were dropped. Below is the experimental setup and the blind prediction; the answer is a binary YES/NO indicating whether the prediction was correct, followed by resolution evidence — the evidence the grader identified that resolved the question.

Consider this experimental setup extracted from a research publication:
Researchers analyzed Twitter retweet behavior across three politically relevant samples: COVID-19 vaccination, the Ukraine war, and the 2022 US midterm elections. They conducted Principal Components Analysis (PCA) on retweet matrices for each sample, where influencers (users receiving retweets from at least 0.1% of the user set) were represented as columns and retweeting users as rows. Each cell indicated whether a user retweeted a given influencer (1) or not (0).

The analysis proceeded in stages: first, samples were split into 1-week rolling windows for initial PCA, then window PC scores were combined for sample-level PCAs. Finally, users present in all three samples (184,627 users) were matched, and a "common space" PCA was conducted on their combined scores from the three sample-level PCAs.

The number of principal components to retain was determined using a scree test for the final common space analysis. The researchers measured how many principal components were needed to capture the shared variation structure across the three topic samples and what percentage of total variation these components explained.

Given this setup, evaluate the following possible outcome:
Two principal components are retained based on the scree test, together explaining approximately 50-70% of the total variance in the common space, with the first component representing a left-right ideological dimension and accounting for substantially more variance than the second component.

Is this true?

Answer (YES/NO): NO